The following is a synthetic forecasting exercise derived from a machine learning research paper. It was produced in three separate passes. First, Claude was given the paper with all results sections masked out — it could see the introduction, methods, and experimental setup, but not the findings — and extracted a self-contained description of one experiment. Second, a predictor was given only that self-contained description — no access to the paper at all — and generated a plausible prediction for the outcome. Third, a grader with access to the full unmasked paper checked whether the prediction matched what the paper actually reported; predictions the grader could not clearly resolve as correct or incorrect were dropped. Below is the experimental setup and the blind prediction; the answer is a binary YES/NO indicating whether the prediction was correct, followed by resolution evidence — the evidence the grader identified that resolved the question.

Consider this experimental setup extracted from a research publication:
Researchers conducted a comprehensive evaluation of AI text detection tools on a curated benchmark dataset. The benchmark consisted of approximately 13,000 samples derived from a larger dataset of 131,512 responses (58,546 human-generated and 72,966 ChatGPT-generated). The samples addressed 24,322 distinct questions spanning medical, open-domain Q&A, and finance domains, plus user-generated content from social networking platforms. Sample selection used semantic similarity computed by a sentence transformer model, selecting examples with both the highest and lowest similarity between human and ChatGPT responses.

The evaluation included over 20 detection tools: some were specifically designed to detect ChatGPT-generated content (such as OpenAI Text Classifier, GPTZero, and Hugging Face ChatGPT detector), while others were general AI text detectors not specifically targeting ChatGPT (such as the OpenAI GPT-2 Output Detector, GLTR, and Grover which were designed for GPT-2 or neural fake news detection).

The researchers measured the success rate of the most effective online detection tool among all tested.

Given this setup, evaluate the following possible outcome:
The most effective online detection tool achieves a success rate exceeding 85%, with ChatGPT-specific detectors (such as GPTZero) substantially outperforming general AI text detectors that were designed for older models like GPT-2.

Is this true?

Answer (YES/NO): NO